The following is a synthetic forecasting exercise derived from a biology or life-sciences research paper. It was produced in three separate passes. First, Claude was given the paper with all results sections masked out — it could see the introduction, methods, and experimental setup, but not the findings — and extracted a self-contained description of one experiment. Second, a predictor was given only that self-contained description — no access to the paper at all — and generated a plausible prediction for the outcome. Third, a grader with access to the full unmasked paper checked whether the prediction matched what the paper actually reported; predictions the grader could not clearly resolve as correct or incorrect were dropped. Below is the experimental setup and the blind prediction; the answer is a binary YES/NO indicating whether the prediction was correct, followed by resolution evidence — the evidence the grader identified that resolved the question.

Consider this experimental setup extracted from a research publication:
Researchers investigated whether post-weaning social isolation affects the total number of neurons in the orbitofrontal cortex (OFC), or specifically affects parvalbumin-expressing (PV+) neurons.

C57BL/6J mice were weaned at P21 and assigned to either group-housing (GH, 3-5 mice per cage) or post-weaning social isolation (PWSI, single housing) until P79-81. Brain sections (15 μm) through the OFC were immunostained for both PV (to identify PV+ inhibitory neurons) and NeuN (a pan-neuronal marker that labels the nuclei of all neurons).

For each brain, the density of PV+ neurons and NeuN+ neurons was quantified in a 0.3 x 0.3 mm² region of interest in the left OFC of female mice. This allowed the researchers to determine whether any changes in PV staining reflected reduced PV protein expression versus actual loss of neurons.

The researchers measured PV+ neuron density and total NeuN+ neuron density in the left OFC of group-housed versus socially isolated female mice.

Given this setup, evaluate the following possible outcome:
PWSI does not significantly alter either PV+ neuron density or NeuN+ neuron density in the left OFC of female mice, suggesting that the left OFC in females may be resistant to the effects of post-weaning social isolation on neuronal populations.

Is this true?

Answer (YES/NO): NO